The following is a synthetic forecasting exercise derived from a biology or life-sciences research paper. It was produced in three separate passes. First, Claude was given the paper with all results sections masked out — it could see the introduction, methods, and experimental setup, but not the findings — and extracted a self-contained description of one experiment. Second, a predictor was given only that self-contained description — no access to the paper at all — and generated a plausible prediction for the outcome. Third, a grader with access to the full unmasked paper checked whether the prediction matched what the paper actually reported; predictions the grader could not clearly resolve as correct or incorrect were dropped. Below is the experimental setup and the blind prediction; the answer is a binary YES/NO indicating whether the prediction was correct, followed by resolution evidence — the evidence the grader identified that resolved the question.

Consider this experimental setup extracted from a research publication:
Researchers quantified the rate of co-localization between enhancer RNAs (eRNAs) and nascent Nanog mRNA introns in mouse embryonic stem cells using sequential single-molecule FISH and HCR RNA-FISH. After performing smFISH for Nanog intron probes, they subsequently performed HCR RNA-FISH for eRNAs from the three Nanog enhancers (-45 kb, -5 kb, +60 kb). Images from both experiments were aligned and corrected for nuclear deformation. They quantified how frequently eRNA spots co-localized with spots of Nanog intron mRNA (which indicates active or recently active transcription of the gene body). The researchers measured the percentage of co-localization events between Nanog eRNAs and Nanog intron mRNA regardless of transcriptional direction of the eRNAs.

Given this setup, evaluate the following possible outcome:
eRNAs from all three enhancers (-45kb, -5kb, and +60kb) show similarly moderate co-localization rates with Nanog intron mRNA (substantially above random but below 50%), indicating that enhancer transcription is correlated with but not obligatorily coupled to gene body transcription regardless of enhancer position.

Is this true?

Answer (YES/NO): NO